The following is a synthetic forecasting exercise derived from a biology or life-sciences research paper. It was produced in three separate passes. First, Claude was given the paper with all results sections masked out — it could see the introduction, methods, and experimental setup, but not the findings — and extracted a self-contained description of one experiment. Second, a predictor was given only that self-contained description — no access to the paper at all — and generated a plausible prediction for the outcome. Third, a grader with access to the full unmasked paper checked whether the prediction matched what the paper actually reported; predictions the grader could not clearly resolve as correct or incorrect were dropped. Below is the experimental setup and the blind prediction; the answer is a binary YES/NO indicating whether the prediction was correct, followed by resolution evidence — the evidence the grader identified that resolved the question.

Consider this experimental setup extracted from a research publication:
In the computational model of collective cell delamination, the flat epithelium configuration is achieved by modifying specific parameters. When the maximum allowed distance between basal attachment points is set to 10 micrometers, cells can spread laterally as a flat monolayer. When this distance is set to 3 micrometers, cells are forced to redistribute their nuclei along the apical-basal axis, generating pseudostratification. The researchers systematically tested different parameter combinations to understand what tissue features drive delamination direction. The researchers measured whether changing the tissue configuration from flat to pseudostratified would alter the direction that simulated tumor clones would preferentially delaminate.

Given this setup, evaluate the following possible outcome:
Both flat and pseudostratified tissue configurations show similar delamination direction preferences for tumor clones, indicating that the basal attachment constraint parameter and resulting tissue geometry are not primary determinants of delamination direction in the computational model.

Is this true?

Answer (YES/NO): NO